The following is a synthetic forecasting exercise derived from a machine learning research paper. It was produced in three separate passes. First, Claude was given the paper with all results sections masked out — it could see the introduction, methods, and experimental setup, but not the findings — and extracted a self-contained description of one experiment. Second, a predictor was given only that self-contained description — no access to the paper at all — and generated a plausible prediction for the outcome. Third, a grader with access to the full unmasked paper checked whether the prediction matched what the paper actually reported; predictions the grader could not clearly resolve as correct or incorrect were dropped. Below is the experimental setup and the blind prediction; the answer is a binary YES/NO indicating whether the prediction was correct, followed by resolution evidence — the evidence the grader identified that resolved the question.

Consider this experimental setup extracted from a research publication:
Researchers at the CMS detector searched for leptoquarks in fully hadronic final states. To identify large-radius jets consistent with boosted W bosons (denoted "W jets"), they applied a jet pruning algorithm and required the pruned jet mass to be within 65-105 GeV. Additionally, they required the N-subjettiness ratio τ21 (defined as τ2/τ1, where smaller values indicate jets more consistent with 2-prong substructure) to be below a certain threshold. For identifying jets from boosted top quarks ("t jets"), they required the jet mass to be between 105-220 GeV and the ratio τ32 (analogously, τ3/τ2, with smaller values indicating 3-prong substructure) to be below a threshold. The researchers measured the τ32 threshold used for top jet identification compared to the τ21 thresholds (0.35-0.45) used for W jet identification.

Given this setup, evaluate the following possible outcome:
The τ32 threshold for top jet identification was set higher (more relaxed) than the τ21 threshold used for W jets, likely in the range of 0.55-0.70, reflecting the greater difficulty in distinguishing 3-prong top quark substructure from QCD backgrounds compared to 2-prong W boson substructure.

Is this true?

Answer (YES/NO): NO